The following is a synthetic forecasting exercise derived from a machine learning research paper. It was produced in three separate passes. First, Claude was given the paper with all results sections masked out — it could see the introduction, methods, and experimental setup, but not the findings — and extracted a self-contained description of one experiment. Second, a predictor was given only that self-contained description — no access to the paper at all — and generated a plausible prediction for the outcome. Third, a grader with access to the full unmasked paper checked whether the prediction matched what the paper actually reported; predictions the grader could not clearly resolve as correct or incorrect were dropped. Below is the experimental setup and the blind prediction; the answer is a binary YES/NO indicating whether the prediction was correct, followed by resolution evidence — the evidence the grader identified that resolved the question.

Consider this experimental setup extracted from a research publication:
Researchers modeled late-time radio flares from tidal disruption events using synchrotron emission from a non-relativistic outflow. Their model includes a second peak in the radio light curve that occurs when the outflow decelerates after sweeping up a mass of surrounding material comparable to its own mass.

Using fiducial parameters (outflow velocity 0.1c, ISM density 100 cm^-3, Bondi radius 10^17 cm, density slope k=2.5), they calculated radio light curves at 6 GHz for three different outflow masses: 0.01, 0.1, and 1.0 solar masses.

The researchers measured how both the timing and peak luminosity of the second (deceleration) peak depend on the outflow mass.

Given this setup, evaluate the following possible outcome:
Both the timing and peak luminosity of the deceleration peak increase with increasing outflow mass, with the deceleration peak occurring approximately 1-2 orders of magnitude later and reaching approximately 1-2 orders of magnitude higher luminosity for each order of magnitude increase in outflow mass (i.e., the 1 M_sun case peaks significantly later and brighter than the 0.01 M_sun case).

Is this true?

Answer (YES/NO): NO